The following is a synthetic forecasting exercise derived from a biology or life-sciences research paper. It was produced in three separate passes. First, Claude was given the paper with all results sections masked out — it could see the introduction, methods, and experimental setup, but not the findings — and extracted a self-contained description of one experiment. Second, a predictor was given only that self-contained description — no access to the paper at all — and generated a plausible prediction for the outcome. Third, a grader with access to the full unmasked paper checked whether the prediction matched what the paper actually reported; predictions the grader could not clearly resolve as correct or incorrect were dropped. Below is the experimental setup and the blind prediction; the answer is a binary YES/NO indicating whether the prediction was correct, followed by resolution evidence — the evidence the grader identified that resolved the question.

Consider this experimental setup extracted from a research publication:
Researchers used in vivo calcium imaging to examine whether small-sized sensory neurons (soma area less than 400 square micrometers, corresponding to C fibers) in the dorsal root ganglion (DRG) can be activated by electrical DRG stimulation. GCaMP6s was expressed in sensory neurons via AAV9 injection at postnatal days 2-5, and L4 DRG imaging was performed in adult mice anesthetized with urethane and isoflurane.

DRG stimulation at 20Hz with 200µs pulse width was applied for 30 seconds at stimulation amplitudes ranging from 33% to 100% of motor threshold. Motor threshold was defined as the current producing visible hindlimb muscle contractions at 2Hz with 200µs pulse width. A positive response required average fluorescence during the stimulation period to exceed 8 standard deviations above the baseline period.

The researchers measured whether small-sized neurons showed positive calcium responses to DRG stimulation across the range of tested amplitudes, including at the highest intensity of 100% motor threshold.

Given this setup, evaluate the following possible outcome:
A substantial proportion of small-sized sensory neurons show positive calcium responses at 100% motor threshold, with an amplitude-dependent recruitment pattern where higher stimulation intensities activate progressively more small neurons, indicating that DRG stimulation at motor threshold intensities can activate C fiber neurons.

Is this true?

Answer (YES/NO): NO